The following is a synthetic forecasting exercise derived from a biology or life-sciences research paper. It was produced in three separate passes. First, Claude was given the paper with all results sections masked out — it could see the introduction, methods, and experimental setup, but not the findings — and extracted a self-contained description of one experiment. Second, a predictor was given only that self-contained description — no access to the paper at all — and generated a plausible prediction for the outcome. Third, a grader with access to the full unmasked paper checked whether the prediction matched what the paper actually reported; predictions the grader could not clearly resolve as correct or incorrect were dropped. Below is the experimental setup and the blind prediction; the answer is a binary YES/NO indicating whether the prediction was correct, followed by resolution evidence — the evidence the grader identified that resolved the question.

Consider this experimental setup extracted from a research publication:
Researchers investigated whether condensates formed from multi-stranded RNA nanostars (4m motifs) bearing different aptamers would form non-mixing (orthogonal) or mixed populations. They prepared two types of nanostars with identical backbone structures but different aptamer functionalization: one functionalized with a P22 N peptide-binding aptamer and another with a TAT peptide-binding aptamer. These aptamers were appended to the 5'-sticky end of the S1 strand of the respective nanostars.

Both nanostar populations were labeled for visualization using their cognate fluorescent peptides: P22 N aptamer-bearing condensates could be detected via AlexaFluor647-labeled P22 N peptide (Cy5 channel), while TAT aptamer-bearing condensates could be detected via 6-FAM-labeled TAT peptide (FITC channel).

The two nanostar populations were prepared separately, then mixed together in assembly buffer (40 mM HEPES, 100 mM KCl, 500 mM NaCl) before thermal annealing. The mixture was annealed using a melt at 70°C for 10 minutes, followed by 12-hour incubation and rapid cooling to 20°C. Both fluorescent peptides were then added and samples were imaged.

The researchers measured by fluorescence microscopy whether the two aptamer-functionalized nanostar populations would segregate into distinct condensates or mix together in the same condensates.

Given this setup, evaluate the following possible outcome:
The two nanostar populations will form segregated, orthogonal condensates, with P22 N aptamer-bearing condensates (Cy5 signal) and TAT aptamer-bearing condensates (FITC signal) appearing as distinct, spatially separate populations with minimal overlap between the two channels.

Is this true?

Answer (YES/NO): NO